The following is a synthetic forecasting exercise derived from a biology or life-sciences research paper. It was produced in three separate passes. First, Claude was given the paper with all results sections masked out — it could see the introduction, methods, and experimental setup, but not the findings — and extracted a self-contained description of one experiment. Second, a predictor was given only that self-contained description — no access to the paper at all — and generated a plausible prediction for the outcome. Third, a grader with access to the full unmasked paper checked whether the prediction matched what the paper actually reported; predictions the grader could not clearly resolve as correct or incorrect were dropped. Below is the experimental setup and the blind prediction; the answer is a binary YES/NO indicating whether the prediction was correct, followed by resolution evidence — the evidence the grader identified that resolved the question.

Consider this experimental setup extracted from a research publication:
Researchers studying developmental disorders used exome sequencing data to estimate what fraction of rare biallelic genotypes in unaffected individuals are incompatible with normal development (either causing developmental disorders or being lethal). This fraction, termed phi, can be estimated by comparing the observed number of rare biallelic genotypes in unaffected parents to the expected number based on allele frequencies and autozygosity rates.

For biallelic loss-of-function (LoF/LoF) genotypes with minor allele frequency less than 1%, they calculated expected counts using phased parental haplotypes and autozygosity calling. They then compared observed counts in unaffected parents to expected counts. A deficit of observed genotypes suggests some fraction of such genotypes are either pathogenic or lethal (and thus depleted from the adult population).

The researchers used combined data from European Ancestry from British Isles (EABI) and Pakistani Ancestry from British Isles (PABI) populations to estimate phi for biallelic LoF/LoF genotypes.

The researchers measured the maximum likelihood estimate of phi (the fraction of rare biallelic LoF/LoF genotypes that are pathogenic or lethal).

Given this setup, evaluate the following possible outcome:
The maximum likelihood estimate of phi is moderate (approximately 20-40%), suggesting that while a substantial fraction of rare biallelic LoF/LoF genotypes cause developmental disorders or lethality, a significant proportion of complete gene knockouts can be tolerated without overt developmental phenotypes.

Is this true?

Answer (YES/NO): NO